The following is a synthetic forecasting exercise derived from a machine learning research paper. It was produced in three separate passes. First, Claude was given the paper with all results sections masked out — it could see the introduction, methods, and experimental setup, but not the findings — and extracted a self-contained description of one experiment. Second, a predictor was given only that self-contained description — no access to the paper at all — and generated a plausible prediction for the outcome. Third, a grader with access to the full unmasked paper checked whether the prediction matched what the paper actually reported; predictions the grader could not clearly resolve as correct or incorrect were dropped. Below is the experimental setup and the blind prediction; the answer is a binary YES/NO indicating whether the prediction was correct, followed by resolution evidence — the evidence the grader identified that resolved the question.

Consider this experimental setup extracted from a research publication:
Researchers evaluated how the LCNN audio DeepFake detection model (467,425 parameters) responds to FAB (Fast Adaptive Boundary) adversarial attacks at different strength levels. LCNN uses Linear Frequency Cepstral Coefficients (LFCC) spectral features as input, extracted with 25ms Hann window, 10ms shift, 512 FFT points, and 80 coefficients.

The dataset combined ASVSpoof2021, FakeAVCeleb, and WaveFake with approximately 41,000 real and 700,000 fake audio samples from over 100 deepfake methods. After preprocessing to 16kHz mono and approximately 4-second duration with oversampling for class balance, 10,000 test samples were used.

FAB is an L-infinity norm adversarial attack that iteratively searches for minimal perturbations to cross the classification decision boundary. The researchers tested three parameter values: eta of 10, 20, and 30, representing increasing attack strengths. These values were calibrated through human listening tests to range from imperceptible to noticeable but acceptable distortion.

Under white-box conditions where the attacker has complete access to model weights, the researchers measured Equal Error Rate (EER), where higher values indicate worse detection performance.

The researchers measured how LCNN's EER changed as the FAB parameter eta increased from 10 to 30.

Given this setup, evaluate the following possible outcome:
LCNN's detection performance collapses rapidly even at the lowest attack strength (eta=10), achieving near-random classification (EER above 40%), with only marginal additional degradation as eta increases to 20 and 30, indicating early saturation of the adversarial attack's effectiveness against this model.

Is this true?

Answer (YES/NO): YES